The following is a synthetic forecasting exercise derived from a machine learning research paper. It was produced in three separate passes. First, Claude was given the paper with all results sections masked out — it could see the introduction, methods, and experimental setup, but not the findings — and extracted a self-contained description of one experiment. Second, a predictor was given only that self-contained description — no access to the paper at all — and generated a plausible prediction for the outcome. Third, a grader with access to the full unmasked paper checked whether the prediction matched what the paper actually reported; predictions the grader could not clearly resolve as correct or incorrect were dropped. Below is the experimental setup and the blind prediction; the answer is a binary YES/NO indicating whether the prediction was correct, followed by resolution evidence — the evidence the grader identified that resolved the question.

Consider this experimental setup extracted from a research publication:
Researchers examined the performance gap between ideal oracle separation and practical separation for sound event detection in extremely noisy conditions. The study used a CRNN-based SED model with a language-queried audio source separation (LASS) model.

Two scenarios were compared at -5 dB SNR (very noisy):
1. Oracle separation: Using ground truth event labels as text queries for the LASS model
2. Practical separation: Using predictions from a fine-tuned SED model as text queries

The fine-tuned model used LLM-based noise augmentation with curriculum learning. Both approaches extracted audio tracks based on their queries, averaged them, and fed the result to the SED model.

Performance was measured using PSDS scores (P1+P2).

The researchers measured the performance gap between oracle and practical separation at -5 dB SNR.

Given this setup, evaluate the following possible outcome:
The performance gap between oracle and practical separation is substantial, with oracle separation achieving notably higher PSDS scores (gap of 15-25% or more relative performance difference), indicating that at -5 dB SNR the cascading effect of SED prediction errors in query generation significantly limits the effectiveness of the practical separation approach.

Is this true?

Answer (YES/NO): YES